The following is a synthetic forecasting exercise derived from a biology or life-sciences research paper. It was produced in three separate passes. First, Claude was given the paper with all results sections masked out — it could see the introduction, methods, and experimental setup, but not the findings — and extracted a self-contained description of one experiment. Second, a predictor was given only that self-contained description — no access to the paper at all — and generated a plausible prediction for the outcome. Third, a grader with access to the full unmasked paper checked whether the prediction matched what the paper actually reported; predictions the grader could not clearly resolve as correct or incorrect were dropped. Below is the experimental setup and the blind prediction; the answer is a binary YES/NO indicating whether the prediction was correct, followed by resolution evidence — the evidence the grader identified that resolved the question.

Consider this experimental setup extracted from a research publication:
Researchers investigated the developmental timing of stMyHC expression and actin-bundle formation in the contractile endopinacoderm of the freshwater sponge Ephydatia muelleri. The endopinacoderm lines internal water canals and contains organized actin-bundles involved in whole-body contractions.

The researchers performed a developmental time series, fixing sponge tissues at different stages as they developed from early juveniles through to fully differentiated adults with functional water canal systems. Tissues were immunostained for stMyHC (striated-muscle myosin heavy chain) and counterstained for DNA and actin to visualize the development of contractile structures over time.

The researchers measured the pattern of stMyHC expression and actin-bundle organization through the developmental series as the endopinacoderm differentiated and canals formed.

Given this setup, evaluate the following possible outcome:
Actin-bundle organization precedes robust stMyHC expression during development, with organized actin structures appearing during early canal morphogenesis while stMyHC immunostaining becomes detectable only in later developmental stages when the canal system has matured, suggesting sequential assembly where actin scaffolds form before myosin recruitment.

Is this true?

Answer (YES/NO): NO